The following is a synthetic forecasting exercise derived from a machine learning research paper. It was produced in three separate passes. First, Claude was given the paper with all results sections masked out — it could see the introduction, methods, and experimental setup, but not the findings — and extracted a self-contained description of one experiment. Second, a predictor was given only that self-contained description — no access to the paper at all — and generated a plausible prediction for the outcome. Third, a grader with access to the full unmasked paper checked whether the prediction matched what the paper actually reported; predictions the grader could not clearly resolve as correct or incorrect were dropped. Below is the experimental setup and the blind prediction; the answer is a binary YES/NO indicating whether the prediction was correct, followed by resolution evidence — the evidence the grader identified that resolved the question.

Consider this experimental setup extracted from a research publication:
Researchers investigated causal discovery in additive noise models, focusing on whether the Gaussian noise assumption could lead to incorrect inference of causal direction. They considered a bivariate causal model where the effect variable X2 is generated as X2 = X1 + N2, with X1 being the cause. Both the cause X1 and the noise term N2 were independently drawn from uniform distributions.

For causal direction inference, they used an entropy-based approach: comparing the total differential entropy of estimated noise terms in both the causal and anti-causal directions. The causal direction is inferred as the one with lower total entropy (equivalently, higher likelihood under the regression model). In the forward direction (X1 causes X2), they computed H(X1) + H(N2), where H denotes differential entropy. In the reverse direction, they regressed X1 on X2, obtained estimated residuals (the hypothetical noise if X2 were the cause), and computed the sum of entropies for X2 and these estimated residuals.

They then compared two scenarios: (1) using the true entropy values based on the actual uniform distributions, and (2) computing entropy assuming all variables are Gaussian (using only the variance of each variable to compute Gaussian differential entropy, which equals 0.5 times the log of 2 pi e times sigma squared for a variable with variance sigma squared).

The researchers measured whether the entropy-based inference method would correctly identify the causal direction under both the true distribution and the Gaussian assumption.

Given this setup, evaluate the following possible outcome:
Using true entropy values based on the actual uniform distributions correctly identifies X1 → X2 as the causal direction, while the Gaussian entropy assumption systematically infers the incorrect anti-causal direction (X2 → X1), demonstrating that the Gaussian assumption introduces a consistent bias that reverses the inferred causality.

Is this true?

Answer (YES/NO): YES